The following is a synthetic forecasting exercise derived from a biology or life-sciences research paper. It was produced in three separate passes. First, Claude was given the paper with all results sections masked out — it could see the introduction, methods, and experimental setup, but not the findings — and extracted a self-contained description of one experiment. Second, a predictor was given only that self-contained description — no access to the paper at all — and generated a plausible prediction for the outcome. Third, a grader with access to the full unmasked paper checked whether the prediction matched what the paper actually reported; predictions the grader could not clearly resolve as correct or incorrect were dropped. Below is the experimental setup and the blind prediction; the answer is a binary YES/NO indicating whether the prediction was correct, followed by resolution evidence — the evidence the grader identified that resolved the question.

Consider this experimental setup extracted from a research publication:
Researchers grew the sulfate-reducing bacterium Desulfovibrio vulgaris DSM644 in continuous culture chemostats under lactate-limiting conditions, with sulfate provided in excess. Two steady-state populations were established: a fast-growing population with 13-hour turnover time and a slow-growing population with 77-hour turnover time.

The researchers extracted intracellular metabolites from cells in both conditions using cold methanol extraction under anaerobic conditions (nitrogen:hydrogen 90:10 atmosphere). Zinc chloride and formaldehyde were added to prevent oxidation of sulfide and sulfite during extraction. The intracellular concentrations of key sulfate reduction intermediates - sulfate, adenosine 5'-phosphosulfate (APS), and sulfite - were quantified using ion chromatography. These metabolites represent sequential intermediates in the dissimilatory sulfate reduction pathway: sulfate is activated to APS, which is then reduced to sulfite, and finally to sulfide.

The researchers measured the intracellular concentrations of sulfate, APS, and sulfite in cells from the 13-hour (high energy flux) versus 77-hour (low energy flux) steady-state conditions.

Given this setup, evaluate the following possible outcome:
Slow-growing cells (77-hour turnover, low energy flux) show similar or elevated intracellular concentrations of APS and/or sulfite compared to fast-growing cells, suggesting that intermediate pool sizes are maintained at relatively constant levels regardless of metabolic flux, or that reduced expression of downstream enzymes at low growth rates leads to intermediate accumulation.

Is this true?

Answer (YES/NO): NO